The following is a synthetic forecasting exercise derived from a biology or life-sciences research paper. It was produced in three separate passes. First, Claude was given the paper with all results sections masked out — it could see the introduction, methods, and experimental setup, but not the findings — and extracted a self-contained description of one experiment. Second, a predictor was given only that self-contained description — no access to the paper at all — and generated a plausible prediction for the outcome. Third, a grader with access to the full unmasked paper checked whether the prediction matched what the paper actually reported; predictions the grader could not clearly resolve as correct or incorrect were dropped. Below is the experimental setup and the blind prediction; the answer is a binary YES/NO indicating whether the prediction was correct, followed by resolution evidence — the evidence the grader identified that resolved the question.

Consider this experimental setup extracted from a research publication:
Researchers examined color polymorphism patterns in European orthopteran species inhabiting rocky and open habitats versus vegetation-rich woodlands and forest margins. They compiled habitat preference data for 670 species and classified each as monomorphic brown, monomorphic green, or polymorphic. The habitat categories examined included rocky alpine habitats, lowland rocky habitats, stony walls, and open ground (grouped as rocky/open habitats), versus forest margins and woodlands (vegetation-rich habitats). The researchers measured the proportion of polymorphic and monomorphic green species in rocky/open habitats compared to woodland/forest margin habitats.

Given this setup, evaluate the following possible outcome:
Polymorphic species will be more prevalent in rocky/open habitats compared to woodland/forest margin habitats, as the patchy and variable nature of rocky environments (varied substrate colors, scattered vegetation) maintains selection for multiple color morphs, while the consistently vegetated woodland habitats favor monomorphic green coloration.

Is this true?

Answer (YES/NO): NO